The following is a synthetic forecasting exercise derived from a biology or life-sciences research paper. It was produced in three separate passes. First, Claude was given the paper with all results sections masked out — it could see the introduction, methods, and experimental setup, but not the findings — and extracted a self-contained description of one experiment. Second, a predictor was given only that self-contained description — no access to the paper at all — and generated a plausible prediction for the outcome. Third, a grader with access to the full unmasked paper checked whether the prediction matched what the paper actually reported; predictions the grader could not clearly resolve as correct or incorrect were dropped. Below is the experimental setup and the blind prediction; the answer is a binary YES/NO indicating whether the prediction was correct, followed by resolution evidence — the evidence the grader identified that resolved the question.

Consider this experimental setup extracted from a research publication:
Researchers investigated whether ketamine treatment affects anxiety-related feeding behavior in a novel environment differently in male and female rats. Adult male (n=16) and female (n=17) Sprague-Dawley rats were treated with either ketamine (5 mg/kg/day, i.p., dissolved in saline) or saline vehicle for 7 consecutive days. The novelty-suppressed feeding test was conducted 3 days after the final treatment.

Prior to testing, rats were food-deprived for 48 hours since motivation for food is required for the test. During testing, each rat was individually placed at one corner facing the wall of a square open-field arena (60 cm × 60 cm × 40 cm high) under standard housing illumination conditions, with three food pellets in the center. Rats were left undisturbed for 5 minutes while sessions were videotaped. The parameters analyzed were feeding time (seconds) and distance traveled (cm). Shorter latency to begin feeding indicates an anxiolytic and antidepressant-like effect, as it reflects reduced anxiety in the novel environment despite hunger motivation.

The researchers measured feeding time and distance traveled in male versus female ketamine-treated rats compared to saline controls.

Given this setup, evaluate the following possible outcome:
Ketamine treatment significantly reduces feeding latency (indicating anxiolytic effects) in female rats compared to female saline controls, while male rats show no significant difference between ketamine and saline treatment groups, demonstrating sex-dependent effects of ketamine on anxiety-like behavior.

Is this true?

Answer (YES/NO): NO